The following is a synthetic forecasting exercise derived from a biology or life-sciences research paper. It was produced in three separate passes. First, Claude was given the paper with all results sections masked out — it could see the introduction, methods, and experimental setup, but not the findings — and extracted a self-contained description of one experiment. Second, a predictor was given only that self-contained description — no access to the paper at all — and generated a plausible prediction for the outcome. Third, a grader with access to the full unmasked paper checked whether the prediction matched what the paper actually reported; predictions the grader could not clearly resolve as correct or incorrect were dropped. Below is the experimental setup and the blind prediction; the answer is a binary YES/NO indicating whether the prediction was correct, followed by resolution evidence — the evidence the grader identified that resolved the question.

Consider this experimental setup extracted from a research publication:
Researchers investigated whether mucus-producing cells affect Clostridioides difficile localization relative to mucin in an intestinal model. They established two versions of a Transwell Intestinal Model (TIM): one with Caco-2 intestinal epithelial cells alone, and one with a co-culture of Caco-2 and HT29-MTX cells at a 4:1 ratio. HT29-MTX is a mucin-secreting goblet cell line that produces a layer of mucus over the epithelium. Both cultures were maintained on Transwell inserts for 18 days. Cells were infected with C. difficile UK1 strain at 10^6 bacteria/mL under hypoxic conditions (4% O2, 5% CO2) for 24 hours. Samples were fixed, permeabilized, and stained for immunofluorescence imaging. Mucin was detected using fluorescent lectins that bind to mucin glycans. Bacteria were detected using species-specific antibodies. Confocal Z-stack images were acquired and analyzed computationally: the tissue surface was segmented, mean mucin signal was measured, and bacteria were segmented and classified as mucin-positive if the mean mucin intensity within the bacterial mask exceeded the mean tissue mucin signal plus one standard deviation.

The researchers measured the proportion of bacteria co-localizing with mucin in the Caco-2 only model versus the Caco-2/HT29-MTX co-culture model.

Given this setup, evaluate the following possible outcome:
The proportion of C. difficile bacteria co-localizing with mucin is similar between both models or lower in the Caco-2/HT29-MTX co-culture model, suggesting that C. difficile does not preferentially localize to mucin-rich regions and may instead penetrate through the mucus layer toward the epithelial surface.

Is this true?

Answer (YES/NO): NO